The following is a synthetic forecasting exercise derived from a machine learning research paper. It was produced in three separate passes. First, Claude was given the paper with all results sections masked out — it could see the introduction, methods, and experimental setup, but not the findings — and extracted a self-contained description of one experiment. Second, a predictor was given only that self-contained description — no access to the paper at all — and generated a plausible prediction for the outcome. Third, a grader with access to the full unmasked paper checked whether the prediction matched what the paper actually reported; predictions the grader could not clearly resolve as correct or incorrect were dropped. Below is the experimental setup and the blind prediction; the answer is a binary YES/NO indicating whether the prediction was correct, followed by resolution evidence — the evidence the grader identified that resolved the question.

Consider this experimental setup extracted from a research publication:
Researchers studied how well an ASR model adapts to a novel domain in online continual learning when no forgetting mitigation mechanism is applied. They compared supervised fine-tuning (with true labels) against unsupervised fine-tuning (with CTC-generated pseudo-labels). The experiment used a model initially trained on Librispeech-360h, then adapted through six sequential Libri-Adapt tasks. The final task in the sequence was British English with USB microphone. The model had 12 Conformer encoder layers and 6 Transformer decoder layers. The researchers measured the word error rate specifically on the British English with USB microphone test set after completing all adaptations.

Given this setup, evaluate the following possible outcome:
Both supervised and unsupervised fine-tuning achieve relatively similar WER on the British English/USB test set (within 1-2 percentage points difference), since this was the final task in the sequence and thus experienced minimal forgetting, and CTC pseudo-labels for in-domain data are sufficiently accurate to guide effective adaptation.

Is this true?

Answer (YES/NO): YES